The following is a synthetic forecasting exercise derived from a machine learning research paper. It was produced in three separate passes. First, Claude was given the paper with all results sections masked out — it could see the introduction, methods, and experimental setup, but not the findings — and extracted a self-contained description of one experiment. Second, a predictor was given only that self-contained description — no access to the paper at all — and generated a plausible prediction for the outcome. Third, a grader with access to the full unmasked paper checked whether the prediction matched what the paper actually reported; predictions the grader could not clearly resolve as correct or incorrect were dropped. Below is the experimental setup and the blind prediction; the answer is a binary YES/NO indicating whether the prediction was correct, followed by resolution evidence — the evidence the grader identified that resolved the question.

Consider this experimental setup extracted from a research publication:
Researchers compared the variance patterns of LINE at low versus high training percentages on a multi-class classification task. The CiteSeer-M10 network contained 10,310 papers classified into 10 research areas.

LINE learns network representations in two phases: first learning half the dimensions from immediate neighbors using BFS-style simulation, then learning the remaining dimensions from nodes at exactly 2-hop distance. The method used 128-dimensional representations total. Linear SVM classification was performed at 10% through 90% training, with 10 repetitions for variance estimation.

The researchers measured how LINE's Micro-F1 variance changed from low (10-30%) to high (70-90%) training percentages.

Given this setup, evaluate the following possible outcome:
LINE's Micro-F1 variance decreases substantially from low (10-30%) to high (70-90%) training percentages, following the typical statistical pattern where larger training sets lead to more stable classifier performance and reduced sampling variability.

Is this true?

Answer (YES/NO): NO